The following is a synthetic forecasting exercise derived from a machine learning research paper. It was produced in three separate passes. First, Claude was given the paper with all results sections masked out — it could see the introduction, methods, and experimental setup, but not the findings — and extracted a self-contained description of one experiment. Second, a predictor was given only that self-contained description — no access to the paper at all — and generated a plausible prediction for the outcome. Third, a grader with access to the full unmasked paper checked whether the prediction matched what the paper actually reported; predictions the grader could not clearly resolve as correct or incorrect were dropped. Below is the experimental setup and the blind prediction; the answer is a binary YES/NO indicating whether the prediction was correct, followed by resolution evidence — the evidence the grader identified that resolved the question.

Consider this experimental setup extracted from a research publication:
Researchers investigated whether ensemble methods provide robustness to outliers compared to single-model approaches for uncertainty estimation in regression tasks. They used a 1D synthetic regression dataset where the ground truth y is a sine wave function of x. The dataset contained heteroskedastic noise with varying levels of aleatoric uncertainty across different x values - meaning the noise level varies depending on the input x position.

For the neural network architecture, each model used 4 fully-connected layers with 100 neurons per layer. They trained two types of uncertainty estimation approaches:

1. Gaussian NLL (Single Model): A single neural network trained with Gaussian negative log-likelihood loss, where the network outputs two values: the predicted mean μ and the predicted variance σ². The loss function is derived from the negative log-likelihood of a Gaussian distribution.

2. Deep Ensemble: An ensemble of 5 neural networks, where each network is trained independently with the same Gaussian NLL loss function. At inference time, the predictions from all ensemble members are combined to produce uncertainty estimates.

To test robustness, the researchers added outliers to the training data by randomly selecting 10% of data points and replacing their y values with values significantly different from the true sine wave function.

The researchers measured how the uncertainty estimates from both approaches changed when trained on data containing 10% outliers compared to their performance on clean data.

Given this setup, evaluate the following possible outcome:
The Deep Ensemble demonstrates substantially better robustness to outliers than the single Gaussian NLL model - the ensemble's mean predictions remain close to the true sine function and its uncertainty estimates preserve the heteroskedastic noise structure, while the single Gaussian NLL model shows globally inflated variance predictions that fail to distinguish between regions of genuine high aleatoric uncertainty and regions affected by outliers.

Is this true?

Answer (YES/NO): NO